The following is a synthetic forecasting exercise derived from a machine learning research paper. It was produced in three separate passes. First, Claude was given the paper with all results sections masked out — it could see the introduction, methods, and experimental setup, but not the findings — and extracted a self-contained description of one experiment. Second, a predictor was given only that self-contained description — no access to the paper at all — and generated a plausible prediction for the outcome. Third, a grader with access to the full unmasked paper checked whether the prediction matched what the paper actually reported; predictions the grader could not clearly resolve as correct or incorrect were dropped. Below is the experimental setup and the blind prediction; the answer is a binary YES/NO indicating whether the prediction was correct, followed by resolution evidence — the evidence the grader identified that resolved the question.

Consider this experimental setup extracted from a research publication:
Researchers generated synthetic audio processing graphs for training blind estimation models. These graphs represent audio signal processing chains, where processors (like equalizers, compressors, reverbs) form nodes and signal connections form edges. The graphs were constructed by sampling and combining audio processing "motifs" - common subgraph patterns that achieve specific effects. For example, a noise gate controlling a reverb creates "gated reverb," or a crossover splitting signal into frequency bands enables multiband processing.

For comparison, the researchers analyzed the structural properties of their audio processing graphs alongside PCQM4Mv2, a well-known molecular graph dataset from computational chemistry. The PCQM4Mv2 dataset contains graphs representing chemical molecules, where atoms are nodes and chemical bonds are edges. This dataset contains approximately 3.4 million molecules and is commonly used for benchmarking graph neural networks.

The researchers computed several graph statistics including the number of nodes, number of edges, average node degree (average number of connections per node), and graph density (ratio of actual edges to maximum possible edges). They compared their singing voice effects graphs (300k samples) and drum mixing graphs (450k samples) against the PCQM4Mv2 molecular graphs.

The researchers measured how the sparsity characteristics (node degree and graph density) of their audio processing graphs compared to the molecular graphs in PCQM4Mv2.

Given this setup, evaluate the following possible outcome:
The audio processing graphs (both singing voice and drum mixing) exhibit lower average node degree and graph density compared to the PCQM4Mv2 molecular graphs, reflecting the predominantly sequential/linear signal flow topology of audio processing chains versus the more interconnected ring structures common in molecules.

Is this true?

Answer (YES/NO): YES